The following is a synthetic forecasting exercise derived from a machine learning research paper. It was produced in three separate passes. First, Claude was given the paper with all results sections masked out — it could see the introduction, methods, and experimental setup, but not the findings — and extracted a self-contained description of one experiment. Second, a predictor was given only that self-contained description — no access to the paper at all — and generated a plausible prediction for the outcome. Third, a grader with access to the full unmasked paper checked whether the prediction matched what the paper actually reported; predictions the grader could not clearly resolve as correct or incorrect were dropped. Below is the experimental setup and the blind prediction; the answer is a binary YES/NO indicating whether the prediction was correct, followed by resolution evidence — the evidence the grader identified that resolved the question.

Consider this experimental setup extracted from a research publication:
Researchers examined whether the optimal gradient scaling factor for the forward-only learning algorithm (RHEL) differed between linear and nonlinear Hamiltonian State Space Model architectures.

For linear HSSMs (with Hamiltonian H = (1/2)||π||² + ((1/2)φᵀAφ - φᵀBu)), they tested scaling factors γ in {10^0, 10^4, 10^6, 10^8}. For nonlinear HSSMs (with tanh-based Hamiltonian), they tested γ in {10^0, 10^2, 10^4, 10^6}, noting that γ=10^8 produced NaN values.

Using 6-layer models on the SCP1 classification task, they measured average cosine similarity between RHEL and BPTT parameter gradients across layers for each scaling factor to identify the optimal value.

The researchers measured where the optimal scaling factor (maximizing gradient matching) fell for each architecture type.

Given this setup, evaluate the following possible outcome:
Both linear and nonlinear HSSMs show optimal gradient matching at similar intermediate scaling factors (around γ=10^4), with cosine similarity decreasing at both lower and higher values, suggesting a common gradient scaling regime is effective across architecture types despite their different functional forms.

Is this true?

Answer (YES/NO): NO